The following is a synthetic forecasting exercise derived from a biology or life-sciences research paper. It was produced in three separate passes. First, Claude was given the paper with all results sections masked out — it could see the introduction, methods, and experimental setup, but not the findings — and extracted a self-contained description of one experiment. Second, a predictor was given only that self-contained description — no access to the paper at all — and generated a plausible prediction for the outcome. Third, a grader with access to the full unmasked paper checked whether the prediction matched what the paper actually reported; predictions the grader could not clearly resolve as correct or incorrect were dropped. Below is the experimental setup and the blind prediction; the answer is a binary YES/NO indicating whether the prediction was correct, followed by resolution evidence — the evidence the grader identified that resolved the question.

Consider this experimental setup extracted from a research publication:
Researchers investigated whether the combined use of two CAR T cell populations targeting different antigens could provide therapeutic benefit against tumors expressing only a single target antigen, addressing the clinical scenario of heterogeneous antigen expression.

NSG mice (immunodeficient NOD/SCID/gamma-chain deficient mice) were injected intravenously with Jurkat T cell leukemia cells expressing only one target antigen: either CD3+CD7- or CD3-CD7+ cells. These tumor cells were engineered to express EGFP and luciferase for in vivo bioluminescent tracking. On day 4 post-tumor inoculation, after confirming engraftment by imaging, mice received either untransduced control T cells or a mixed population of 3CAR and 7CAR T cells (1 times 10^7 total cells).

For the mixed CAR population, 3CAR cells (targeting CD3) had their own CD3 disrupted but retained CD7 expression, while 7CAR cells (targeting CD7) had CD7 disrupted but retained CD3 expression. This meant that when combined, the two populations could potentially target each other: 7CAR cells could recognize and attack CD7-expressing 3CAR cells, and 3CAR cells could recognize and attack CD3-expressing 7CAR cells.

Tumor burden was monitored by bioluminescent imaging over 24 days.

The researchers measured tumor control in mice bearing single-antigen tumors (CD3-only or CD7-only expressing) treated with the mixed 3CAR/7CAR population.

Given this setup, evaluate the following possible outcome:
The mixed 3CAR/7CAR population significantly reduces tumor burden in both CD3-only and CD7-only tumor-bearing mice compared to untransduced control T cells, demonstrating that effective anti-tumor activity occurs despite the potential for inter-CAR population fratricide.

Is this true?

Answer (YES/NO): YES